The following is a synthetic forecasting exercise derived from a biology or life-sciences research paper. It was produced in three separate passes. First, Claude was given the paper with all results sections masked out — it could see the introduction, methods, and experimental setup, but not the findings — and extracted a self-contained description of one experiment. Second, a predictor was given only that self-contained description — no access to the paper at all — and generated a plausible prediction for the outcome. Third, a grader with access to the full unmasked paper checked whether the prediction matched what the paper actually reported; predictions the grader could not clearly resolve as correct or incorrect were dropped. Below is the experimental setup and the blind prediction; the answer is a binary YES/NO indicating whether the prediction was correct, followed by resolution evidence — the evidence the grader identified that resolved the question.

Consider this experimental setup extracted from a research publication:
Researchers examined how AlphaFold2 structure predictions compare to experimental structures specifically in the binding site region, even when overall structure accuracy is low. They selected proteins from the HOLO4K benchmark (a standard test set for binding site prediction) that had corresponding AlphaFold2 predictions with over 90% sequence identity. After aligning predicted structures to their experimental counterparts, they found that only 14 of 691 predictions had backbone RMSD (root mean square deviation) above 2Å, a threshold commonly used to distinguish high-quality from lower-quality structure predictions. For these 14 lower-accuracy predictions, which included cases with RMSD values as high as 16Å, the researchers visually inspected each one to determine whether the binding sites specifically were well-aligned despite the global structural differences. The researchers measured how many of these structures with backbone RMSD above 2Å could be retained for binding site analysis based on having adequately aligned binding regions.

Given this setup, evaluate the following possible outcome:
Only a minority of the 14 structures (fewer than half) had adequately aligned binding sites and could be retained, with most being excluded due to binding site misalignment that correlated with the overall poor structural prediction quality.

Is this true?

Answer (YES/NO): NO